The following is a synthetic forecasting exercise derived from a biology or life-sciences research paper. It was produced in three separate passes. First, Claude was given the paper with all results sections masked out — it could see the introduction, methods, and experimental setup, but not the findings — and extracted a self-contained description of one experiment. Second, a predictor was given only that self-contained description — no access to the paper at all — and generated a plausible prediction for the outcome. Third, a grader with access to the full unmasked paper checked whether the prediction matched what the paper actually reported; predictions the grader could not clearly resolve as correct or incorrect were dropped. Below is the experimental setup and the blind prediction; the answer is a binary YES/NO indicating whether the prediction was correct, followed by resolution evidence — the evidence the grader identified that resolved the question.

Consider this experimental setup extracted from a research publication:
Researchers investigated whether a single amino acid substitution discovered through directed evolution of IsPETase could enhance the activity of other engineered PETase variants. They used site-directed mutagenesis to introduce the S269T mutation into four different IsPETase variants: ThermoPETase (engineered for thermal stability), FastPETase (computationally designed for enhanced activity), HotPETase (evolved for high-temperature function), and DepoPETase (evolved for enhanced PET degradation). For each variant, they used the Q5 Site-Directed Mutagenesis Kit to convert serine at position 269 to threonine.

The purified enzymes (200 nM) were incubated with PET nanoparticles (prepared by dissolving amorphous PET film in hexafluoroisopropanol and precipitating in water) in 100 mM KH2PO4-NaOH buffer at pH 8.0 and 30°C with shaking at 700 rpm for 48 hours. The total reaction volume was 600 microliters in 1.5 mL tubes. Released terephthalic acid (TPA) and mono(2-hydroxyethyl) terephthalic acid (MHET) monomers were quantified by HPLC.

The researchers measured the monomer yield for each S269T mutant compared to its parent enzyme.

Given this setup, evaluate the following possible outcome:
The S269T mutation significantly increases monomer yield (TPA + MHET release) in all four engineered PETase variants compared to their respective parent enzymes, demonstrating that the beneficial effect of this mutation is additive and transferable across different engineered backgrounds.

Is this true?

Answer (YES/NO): NO